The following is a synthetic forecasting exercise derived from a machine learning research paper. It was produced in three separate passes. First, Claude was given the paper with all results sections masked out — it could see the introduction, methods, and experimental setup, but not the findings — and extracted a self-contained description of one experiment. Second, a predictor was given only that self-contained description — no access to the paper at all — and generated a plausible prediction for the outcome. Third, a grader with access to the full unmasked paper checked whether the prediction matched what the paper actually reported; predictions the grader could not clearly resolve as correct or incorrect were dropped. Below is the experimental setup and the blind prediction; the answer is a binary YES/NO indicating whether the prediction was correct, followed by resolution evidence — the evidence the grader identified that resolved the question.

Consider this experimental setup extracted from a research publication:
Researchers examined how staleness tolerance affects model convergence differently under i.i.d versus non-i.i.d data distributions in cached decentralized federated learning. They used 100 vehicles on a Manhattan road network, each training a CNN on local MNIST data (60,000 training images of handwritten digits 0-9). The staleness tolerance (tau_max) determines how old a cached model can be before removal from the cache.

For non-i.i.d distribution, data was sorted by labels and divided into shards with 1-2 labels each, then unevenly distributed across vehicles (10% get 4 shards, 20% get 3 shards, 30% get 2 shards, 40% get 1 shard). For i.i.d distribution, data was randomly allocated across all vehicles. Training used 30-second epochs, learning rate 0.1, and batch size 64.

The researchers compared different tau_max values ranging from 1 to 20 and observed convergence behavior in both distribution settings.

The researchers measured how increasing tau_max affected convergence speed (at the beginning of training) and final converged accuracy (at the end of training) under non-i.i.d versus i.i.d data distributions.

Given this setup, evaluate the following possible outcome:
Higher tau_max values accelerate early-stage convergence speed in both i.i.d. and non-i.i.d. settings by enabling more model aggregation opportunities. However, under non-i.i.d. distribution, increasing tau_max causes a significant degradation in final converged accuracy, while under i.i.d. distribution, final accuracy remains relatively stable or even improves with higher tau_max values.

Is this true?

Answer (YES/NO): NO